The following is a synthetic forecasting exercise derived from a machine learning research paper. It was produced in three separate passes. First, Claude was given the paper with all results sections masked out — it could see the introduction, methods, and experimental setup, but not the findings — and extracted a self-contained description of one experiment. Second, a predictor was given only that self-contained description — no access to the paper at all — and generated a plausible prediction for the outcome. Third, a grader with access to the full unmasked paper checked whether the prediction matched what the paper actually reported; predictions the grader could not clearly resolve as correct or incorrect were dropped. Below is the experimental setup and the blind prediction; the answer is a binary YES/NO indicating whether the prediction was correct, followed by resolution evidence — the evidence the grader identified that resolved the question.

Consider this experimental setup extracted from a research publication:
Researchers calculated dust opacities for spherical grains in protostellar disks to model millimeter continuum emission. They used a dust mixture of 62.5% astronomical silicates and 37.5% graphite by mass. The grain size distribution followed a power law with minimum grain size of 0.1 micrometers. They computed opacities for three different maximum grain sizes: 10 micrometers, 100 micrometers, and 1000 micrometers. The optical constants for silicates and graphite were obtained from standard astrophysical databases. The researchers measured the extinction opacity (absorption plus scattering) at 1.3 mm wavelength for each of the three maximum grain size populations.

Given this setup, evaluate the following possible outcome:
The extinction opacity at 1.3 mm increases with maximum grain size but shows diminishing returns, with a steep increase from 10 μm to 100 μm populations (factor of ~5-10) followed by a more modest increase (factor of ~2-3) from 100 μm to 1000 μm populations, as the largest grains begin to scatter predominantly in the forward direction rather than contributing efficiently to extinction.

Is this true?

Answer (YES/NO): NO